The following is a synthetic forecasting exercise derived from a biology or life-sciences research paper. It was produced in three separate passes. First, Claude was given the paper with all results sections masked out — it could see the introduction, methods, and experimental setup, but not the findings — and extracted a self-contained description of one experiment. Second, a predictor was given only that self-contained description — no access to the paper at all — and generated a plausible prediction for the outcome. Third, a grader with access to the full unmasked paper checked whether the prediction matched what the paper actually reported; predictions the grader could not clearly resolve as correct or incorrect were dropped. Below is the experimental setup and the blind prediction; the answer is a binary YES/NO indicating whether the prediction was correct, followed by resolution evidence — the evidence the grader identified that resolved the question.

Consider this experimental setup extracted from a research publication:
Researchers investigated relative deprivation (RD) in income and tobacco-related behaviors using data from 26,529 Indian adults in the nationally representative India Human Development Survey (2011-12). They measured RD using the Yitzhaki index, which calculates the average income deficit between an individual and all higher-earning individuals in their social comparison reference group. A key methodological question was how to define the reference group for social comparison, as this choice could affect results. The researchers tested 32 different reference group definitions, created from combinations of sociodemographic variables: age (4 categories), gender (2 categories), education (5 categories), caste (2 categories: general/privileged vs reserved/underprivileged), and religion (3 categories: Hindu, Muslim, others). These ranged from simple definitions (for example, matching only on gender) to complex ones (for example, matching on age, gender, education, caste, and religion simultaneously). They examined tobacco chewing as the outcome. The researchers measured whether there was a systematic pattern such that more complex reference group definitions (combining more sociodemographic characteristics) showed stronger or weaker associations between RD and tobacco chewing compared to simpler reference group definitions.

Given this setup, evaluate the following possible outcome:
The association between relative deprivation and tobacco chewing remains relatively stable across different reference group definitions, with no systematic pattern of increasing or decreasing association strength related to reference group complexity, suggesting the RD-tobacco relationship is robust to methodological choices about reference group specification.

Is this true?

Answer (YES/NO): YES